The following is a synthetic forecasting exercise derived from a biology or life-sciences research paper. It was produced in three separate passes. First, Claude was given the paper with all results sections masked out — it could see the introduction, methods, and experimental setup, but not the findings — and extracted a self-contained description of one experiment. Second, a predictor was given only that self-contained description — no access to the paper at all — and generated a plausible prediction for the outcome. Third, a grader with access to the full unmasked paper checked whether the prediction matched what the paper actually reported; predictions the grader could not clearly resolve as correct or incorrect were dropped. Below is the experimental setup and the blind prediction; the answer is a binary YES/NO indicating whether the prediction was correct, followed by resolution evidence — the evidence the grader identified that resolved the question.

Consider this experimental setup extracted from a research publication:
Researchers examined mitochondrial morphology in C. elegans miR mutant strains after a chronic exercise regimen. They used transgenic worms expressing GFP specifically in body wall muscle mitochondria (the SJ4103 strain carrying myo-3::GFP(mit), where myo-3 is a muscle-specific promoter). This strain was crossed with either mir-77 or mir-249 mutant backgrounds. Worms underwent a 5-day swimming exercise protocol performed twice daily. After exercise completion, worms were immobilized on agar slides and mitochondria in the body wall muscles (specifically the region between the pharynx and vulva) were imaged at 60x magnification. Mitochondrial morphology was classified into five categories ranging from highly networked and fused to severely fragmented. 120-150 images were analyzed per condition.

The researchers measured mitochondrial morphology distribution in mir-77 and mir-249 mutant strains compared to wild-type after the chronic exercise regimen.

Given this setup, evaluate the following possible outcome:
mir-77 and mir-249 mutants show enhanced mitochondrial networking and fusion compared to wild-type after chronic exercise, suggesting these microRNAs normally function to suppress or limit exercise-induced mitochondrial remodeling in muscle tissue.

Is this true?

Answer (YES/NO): NO